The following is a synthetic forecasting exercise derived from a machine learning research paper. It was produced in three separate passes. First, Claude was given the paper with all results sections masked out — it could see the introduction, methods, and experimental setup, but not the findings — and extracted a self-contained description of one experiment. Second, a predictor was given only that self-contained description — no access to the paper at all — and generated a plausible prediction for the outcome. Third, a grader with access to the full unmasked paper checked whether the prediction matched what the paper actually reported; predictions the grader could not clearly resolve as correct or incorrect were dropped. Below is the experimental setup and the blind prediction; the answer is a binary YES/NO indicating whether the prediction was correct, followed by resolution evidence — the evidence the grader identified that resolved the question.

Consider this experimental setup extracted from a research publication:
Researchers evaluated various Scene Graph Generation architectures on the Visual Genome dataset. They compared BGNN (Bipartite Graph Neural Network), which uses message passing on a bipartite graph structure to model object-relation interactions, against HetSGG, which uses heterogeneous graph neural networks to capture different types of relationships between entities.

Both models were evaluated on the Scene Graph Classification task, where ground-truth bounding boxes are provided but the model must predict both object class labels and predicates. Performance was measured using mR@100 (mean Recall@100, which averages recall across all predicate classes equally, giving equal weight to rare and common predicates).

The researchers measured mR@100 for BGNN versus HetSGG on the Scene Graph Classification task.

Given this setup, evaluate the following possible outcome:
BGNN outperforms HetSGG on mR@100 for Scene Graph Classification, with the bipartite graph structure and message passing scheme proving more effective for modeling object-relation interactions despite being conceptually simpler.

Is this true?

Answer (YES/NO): NO